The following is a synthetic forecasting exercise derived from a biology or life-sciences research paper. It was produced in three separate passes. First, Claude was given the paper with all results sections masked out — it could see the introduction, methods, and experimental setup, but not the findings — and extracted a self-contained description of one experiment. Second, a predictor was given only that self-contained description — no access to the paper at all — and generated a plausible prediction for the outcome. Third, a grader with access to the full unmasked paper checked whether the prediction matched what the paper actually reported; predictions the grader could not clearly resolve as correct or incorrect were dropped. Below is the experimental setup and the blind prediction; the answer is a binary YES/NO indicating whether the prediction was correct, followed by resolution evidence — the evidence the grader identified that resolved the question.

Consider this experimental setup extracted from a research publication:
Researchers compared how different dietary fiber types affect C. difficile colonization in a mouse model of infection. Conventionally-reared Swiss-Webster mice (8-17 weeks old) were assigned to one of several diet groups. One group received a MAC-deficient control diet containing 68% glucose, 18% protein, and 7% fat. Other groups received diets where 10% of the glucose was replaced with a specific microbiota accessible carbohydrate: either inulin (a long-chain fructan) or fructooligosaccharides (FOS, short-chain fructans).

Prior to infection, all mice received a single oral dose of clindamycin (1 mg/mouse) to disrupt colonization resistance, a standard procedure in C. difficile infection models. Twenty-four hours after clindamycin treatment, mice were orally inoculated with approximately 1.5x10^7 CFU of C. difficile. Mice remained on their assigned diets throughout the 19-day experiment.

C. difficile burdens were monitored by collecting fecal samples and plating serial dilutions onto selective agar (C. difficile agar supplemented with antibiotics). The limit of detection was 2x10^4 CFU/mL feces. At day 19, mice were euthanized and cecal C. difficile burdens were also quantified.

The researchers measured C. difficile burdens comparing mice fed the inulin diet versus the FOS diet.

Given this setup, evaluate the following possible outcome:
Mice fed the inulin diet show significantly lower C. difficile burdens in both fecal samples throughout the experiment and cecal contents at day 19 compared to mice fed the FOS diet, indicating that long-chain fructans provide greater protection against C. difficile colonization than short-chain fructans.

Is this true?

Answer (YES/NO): YES